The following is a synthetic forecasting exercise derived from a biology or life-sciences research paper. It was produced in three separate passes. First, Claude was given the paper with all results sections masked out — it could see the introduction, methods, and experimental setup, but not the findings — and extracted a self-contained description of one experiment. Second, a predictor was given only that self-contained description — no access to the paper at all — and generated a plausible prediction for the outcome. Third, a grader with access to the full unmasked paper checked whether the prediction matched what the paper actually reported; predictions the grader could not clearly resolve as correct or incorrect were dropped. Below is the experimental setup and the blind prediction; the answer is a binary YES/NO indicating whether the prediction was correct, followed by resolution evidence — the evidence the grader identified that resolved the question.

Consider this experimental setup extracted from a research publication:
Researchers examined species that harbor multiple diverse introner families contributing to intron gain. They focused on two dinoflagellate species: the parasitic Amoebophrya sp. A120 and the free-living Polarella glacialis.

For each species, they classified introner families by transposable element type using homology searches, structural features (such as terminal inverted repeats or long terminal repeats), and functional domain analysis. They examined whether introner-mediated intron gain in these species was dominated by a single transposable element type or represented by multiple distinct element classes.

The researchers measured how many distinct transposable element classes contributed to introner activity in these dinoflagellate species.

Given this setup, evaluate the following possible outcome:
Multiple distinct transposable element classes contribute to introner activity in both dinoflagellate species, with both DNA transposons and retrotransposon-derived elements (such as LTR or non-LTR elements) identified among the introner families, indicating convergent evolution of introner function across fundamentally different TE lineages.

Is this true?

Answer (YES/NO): YES